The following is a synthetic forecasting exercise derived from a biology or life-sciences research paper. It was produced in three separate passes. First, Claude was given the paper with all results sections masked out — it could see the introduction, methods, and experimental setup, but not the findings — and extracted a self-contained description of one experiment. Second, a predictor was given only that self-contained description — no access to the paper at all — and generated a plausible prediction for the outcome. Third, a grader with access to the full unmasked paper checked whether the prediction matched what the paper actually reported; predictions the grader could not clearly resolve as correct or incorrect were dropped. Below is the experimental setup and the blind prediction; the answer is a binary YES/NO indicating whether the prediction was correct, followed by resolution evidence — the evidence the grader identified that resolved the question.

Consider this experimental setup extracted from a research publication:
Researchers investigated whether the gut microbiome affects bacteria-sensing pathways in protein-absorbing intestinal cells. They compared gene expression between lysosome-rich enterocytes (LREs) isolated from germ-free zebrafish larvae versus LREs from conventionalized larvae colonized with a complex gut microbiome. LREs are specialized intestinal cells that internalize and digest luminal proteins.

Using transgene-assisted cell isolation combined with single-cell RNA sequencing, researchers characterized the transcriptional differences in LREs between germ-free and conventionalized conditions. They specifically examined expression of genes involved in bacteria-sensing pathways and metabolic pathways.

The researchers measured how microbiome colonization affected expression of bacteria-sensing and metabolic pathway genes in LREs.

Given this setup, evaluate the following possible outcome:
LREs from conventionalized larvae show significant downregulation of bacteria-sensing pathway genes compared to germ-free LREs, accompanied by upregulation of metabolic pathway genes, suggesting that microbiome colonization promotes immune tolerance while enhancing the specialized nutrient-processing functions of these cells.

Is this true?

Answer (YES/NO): NO